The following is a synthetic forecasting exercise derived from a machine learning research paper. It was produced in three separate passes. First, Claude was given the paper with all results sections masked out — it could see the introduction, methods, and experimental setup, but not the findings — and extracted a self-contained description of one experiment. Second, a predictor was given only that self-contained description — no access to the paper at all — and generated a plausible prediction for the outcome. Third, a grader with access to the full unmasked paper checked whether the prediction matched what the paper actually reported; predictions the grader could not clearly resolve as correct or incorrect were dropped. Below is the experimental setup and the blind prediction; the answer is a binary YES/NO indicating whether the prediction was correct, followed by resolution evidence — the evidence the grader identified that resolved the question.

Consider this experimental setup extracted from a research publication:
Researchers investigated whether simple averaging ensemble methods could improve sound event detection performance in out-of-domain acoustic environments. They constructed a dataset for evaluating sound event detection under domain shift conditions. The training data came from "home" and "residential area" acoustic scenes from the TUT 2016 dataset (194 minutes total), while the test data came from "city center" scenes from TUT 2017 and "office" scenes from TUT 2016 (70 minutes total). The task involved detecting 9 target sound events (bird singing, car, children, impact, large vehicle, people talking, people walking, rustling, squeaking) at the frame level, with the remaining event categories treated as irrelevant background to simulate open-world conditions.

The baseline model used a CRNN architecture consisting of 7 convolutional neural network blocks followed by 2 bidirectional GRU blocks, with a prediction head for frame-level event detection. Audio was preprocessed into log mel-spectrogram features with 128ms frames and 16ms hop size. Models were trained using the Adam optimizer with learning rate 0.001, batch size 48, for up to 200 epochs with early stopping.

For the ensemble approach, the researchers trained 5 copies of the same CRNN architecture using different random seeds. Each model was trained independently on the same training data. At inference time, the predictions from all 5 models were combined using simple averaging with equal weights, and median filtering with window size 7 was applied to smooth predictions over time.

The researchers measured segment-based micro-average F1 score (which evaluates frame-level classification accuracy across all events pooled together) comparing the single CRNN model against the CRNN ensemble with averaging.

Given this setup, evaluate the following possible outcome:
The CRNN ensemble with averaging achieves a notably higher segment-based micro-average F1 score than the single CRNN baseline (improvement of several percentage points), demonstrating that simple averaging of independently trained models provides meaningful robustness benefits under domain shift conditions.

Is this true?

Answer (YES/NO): NO